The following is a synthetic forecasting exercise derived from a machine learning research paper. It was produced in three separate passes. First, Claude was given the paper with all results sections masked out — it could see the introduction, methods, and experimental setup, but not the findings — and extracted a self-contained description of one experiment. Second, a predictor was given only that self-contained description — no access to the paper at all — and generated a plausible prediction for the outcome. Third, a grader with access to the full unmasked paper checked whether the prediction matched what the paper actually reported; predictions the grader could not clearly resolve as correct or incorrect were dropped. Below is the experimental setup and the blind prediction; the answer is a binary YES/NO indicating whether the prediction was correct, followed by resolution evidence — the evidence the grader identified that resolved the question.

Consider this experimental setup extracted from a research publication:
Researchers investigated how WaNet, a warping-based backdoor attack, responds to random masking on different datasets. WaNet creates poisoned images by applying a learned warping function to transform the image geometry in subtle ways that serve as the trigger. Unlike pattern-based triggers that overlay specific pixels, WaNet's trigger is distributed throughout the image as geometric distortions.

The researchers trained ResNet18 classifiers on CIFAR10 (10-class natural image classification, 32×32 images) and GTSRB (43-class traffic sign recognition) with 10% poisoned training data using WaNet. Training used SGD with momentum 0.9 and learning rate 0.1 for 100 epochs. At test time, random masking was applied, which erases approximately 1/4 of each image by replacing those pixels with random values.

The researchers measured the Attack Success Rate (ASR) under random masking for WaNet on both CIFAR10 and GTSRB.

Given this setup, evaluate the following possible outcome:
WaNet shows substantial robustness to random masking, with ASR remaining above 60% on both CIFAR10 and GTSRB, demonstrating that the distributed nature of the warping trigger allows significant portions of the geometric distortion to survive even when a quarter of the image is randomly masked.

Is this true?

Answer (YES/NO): NO